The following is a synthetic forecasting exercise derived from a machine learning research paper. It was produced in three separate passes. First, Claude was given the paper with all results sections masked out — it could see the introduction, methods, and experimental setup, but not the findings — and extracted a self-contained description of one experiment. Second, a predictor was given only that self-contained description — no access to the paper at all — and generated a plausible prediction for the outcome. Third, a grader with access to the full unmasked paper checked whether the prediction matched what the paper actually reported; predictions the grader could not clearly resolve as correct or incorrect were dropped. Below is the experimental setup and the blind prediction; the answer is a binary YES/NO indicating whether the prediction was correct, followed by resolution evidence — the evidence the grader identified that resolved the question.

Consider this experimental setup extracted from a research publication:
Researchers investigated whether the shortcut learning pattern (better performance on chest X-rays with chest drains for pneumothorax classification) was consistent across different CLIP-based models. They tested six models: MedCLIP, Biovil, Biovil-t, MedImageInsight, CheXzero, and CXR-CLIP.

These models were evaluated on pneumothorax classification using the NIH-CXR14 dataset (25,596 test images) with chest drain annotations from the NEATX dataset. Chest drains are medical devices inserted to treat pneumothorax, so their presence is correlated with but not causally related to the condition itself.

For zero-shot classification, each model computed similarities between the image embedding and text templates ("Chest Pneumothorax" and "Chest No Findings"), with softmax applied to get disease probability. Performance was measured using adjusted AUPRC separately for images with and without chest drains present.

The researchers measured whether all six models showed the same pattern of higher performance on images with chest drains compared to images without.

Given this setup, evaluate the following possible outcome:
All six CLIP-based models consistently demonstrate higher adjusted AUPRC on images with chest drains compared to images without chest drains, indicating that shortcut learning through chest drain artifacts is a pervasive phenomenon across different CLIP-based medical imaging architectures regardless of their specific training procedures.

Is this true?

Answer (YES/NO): NO